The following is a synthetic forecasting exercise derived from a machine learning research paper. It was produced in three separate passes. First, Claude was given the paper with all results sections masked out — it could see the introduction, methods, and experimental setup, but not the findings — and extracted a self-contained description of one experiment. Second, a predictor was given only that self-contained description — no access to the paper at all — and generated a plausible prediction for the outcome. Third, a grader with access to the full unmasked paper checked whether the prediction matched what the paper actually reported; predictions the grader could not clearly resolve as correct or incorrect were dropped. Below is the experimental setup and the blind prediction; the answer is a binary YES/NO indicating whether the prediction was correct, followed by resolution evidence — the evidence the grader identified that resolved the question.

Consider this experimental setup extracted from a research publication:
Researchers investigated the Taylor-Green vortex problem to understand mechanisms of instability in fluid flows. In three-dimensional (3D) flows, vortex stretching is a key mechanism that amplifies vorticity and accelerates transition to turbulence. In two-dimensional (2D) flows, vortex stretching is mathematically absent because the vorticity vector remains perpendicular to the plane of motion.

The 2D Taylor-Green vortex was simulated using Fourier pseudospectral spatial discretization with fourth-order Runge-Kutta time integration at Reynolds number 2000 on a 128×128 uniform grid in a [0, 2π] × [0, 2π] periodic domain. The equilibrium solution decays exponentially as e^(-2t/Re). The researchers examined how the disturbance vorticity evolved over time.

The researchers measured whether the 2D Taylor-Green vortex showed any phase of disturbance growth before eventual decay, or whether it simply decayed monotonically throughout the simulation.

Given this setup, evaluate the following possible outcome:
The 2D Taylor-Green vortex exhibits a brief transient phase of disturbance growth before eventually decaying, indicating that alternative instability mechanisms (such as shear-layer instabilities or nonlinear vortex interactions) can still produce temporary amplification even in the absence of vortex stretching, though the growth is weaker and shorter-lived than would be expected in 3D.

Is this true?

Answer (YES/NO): YES